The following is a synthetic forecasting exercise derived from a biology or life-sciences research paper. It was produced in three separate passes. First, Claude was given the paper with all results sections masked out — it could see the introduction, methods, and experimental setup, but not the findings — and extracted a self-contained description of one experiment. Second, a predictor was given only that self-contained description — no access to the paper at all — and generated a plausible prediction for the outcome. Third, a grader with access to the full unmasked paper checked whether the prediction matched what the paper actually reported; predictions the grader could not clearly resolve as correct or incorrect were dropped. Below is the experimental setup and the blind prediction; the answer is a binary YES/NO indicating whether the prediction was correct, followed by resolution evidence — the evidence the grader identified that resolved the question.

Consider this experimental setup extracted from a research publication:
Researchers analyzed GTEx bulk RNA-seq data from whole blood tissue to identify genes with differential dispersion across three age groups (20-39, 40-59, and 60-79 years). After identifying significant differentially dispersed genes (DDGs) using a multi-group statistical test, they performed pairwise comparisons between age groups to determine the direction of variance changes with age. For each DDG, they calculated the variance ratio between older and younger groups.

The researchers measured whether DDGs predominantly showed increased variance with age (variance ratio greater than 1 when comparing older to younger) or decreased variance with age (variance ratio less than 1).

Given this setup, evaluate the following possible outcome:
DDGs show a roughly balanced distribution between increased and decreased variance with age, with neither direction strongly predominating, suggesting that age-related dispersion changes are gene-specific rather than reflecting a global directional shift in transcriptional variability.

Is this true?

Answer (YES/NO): NO